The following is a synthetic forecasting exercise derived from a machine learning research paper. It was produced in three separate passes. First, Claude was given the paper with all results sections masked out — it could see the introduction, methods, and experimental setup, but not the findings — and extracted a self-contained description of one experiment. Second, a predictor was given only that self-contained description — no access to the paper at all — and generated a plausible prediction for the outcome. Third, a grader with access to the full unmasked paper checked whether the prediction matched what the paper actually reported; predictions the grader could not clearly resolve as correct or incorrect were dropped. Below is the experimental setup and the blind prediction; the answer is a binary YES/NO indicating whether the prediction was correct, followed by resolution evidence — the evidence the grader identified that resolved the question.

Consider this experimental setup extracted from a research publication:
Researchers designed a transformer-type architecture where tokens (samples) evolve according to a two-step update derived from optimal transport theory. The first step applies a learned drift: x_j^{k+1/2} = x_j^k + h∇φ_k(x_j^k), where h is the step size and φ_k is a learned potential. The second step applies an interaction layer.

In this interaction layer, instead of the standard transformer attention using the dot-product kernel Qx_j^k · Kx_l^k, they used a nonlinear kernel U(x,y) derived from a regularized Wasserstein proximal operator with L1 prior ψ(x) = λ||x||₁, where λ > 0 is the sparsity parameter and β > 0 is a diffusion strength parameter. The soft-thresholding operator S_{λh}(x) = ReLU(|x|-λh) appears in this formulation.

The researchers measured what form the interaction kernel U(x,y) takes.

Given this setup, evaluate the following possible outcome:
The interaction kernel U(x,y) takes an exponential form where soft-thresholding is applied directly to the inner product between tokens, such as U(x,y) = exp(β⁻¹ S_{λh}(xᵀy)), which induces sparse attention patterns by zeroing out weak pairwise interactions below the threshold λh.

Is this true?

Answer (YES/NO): NO